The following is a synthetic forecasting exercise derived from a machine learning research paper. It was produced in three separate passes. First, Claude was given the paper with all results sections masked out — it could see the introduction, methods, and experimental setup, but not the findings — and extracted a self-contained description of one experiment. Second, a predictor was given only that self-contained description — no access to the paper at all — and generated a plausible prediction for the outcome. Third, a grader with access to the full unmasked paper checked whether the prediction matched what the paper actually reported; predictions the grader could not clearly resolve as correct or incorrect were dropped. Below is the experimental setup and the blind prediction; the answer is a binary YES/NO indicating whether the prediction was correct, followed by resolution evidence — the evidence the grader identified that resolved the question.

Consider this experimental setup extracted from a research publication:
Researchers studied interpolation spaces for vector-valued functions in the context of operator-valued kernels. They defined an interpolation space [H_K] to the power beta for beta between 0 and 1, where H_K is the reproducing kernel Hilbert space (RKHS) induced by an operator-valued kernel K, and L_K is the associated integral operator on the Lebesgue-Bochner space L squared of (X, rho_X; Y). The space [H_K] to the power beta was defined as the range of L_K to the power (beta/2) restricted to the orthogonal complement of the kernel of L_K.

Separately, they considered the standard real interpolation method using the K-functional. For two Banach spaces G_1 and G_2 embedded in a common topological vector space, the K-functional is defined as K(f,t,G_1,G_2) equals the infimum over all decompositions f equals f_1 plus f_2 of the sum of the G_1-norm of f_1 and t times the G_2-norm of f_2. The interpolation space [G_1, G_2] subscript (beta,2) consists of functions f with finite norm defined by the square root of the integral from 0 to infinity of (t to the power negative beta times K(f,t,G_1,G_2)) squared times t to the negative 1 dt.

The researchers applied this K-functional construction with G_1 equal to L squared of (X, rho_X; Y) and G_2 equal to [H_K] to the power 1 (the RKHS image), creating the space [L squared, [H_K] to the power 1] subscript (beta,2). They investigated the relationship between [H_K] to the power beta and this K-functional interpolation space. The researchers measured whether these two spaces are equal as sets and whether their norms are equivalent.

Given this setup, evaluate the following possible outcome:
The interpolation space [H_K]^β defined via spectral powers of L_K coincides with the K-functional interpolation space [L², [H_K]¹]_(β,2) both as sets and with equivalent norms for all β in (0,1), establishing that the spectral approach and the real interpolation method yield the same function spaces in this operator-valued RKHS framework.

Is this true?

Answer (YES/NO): YES